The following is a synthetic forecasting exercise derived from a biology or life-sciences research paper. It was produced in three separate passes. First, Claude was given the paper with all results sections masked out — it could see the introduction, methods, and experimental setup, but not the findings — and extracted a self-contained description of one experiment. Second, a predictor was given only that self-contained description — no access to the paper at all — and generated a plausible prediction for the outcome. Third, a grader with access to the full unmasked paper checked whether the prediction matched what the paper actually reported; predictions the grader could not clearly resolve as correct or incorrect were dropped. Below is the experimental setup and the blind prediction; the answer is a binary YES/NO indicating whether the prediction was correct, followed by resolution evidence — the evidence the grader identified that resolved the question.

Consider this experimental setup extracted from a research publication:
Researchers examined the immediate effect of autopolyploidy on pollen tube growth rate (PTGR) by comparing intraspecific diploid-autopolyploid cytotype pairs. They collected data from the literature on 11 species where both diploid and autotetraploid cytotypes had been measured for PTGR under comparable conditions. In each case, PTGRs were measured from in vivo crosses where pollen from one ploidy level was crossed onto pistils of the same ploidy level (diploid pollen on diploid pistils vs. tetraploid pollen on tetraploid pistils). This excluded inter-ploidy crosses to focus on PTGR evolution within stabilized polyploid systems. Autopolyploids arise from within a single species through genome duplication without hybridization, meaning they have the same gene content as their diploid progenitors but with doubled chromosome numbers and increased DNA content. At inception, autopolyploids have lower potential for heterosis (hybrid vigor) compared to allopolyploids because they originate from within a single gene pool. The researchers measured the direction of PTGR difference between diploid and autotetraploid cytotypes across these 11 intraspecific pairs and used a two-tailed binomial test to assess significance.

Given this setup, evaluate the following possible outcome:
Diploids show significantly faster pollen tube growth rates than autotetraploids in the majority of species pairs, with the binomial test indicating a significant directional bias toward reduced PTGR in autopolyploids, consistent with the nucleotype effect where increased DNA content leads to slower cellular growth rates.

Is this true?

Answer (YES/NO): YES